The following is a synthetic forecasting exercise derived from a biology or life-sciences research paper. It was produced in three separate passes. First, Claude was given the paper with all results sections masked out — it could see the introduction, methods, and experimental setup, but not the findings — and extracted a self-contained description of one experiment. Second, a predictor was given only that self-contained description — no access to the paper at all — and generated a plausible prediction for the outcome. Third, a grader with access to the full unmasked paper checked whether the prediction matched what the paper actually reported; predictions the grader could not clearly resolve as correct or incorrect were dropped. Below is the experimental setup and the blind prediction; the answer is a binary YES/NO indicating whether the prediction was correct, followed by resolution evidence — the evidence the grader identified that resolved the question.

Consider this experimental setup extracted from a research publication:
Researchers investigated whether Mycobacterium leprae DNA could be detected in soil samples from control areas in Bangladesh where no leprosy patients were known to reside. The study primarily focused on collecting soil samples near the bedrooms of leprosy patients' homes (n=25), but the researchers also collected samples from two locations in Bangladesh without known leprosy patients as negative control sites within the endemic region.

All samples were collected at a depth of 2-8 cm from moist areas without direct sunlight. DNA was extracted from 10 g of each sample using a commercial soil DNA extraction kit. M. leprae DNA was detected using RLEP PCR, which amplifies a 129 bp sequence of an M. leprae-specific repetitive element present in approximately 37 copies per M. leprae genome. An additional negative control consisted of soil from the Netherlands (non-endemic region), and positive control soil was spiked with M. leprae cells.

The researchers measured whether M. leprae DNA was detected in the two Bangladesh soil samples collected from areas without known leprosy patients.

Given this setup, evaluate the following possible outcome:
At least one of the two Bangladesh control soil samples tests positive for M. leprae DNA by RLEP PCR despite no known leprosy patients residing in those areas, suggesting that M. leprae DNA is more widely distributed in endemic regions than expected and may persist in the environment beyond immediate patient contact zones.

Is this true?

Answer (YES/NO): NO